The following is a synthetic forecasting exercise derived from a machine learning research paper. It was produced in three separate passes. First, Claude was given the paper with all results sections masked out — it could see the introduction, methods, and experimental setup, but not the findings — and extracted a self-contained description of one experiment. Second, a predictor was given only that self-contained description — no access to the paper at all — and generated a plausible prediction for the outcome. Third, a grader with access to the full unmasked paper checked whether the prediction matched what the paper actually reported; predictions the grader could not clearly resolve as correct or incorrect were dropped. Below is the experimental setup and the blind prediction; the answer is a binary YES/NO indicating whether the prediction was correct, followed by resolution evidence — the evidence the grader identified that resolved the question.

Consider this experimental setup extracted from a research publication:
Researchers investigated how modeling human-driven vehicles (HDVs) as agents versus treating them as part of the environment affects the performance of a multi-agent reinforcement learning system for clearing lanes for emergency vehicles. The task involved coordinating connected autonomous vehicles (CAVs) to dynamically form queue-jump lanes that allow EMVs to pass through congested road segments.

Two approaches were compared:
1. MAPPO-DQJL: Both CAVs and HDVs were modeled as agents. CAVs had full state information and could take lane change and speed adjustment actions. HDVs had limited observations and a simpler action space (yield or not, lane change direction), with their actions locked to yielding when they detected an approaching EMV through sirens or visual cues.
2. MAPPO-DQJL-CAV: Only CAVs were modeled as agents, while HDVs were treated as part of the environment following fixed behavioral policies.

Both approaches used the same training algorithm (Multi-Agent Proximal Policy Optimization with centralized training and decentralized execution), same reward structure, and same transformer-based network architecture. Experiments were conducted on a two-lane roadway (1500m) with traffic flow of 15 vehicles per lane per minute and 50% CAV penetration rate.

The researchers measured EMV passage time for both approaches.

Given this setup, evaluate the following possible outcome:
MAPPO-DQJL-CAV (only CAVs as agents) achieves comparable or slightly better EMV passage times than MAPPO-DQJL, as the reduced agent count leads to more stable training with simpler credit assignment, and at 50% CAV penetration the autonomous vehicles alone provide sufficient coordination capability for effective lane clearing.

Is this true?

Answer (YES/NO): NO